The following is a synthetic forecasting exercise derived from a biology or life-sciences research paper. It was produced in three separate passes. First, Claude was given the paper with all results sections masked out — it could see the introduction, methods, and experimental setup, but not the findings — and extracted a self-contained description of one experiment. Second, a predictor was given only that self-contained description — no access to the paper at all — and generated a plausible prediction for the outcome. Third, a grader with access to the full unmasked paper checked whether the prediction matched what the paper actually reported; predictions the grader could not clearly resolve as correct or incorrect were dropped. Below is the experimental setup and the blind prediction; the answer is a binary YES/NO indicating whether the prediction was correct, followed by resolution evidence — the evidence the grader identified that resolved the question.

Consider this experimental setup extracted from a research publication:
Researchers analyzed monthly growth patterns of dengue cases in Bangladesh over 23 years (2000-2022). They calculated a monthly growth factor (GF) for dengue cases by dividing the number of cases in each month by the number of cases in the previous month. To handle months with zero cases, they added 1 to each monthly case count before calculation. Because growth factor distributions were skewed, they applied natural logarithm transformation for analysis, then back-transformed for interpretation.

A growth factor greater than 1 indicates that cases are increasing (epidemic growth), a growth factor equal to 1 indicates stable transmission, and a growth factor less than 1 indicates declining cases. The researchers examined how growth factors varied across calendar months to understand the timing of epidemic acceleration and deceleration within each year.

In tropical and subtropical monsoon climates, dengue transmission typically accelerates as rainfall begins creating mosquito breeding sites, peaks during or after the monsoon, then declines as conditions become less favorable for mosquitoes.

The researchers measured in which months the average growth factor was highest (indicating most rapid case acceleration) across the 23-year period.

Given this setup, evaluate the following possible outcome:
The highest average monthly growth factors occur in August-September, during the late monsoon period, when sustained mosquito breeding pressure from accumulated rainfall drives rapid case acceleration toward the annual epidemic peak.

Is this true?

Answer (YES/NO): NO